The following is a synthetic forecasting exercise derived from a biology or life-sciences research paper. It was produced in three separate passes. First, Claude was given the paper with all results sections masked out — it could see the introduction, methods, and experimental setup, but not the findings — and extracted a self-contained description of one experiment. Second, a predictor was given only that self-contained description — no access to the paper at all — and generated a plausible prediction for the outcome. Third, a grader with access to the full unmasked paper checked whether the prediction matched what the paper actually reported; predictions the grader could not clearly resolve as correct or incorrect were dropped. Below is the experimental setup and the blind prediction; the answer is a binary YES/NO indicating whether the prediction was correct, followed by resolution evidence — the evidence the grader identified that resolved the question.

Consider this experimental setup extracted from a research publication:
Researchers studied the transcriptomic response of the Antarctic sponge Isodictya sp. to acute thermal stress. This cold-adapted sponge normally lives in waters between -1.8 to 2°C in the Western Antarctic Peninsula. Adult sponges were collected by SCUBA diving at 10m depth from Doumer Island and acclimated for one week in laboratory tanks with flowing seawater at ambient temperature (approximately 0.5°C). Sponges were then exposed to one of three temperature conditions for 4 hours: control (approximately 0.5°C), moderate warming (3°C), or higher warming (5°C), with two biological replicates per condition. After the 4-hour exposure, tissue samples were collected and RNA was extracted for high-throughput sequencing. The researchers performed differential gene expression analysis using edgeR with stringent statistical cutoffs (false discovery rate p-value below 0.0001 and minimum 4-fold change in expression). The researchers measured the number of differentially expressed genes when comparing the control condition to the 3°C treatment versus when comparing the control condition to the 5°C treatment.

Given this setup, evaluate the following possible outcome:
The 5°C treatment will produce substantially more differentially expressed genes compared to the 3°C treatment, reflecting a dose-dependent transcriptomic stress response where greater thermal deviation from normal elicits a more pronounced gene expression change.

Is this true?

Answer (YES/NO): NO